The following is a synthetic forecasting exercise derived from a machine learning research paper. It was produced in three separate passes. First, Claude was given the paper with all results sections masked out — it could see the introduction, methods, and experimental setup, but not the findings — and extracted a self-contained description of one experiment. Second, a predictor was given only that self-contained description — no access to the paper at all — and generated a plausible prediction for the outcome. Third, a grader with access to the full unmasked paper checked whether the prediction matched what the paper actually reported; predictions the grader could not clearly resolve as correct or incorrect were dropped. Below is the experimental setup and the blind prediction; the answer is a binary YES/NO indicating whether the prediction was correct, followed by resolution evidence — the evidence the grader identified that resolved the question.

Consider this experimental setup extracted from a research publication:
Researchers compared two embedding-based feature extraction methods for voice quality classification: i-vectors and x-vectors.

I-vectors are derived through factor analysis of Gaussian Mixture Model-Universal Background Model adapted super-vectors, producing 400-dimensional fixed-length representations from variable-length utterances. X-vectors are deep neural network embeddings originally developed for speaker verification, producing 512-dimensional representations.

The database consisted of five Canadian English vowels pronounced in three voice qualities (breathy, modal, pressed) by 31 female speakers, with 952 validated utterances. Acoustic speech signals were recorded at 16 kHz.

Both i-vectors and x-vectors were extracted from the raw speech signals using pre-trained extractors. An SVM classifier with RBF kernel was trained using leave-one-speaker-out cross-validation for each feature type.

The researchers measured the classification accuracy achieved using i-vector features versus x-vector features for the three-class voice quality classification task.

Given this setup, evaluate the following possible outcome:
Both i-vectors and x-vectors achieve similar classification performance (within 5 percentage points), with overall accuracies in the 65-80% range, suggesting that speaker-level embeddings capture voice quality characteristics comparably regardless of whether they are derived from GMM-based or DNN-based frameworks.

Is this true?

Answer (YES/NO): NO